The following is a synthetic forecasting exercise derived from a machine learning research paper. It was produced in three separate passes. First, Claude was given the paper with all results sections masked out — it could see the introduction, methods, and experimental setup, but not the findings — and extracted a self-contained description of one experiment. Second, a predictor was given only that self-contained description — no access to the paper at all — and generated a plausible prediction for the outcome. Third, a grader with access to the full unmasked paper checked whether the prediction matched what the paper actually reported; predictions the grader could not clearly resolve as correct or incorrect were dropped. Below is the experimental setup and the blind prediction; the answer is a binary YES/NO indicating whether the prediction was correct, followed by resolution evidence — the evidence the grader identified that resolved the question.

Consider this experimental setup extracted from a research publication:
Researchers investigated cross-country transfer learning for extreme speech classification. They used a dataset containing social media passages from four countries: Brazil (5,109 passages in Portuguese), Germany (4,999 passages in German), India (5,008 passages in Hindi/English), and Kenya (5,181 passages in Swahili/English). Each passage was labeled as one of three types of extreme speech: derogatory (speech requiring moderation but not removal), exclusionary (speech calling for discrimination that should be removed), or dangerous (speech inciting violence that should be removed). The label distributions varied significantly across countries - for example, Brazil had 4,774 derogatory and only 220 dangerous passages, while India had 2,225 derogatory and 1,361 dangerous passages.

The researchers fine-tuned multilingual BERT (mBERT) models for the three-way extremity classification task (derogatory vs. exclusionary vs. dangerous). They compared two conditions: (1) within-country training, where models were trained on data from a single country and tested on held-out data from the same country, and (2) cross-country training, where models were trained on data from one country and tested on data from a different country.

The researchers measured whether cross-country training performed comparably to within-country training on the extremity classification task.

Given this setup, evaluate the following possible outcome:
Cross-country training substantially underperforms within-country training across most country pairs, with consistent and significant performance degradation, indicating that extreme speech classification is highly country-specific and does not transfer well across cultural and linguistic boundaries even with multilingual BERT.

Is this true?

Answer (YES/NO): YES